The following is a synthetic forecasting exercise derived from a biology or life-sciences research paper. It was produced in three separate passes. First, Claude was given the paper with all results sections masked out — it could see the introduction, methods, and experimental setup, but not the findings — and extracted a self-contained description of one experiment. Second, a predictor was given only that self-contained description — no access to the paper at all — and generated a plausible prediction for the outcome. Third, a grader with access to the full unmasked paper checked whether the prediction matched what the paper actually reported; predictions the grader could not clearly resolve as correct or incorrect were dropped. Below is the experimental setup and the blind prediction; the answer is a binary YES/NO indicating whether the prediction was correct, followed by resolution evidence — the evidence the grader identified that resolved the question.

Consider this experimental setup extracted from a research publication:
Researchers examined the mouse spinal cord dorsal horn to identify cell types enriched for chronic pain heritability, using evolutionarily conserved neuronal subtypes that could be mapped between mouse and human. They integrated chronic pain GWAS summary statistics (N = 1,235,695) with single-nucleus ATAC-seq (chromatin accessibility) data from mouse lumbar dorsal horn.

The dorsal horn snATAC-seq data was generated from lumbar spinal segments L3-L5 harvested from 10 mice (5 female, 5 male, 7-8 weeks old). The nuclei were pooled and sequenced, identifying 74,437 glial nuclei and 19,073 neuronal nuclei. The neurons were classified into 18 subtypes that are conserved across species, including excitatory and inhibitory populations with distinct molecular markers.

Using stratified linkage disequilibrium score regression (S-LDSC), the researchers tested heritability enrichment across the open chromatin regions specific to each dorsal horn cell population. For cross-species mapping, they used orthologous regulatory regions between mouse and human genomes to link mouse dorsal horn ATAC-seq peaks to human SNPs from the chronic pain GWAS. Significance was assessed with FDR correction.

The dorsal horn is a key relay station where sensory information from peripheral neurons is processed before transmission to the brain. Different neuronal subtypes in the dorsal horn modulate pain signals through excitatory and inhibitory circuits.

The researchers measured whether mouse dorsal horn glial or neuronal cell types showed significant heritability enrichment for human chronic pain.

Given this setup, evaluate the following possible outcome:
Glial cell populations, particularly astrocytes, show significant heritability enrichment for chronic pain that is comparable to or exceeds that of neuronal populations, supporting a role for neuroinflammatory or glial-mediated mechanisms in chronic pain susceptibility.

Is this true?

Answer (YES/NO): NO